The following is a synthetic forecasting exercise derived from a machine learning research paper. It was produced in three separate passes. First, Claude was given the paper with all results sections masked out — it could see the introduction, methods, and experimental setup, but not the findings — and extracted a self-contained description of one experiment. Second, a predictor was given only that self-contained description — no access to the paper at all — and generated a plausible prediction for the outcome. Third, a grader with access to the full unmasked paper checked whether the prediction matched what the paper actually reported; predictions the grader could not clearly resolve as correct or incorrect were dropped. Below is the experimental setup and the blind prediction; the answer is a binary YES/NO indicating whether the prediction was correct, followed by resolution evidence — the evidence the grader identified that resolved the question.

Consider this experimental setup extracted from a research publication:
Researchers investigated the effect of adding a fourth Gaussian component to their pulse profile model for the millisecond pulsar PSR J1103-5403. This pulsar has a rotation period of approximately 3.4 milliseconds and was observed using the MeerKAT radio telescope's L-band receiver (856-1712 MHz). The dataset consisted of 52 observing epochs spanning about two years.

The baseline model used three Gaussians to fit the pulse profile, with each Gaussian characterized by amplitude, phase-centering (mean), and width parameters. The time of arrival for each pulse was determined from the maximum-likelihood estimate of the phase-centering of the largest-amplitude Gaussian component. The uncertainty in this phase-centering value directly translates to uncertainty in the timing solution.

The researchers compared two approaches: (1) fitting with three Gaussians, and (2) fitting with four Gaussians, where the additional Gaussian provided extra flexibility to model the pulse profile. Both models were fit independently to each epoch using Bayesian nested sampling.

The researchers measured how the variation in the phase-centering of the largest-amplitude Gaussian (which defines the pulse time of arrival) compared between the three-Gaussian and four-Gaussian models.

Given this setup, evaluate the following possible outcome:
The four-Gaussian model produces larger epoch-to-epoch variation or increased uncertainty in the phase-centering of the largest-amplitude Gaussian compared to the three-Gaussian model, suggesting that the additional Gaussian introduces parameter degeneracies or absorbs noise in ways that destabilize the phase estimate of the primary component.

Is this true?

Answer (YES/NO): YES